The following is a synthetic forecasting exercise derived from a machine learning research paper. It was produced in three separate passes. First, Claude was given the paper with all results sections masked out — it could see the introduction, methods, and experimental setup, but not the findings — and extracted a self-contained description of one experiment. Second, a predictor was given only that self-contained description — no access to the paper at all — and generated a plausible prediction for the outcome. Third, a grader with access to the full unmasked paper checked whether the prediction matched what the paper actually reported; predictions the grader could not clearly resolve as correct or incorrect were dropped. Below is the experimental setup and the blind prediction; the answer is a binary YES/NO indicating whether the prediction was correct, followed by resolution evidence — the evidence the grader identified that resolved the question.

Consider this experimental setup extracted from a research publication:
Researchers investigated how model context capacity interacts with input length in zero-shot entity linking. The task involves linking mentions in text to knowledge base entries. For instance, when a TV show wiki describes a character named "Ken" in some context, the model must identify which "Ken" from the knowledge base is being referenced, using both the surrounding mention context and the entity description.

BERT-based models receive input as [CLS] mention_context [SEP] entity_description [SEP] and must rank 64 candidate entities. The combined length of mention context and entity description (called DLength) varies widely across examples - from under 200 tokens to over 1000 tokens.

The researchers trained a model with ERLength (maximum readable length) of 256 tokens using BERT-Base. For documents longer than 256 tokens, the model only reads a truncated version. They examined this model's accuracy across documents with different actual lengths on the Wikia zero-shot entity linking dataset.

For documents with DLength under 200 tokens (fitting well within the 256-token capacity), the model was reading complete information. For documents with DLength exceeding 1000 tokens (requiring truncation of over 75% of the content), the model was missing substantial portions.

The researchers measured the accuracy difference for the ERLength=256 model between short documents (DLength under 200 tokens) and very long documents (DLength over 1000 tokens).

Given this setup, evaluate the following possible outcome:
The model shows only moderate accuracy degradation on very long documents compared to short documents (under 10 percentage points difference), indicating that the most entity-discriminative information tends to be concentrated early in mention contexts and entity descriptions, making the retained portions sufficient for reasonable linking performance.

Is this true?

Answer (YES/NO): YES